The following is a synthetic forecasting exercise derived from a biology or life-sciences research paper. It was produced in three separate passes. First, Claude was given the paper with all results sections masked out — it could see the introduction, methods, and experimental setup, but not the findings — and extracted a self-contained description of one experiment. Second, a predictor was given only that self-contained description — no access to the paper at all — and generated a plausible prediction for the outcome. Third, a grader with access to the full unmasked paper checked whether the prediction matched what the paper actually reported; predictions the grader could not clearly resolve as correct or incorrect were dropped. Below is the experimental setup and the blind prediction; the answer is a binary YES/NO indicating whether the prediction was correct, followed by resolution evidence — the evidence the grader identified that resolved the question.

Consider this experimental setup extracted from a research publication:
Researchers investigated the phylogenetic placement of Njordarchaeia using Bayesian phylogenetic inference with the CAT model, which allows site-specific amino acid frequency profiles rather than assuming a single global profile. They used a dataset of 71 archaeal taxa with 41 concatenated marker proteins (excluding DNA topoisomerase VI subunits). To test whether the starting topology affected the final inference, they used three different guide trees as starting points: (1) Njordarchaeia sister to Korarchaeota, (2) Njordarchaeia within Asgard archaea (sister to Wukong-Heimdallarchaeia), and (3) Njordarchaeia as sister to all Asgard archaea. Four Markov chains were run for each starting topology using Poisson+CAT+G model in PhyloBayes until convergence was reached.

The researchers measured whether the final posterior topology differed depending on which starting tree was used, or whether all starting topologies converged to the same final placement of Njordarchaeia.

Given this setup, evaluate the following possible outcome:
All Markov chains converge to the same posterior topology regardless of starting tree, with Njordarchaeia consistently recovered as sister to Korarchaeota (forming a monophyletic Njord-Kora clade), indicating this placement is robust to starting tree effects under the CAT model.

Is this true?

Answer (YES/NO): NO